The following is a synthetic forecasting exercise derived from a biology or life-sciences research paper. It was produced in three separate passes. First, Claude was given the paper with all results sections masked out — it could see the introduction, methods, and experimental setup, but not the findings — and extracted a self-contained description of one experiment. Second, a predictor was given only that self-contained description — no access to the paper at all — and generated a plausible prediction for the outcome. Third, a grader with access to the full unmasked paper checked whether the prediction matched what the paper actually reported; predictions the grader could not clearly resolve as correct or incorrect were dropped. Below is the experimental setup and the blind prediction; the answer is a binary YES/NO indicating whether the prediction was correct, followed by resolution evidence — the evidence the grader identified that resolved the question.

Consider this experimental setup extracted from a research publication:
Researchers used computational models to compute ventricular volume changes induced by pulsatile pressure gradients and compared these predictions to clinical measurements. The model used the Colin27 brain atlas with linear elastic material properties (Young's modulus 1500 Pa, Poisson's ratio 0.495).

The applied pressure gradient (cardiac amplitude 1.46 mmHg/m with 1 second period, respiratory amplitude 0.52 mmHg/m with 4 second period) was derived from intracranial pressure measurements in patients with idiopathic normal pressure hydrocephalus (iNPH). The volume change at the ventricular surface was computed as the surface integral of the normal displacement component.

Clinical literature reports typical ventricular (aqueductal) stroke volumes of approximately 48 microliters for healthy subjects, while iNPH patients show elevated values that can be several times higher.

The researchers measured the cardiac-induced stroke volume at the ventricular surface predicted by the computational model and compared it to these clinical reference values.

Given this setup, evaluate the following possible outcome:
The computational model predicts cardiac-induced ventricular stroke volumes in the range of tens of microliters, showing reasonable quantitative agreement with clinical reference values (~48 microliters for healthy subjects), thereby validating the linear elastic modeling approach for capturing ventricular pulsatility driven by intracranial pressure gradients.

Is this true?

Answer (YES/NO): NO